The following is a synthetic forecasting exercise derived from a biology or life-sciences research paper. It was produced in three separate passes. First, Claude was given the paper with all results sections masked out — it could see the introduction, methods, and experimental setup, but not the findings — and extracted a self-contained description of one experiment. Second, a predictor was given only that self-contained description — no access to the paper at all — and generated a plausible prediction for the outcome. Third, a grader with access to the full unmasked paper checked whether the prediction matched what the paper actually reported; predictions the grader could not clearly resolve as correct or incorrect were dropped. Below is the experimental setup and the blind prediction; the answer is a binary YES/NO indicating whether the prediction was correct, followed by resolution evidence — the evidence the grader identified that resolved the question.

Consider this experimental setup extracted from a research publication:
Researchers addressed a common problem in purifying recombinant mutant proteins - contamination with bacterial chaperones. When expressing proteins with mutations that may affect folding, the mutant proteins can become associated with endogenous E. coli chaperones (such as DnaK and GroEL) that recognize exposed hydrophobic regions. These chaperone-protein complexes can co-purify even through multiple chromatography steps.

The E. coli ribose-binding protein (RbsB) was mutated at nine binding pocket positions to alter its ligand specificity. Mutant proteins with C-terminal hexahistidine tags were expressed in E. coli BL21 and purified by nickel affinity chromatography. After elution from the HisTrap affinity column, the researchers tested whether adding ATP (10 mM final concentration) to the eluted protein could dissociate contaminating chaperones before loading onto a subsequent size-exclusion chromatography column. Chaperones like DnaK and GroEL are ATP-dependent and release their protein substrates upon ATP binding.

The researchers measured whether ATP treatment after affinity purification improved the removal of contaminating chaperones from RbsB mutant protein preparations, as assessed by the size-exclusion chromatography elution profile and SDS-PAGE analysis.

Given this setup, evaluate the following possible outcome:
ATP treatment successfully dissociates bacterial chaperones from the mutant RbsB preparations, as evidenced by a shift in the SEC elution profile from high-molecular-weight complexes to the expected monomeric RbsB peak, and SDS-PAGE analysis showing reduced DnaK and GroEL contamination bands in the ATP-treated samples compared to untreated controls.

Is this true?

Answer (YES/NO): YES